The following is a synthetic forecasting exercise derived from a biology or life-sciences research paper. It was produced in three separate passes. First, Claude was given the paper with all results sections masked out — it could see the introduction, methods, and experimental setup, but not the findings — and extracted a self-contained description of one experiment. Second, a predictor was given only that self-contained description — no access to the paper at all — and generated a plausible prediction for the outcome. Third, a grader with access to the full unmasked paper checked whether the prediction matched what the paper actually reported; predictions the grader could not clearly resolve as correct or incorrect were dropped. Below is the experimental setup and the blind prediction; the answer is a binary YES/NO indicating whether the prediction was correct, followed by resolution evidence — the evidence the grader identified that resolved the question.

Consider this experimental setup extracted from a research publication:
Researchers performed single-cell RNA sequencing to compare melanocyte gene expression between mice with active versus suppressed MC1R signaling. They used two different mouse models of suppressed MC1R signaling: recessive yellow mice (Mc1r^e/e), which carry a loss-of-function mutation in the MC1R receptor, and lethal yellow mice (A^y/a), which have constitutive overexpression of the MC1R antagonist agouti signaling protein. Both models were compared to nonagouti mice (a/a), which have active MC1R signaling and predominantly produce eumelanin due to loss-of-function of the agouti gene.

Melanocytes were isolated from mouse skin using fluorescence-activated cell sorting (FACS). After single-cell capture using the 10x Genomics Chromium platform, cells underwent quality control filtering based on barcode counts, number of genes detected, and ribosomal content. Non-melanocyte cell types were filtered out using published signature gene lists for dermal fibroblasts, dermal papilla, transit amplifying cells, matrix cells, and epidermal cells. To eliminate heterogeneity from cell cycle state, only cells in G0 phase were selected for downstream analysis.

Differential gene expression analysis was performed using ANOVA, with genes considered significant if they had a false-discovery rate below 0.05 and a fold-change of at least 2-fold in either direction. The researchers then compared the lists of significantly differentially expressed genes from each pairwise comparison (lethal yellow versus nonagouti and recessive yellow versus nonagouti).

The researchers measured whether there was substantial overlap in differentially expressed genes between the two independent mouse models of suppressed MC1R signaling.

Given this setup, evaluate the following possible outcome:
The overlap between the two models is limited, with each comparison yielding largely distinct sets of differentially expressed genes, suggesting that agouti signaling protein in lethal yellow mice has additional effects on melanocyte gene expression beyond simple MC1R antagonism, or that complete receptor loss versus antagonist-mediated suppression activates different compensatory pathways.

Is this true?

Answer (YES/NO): NO